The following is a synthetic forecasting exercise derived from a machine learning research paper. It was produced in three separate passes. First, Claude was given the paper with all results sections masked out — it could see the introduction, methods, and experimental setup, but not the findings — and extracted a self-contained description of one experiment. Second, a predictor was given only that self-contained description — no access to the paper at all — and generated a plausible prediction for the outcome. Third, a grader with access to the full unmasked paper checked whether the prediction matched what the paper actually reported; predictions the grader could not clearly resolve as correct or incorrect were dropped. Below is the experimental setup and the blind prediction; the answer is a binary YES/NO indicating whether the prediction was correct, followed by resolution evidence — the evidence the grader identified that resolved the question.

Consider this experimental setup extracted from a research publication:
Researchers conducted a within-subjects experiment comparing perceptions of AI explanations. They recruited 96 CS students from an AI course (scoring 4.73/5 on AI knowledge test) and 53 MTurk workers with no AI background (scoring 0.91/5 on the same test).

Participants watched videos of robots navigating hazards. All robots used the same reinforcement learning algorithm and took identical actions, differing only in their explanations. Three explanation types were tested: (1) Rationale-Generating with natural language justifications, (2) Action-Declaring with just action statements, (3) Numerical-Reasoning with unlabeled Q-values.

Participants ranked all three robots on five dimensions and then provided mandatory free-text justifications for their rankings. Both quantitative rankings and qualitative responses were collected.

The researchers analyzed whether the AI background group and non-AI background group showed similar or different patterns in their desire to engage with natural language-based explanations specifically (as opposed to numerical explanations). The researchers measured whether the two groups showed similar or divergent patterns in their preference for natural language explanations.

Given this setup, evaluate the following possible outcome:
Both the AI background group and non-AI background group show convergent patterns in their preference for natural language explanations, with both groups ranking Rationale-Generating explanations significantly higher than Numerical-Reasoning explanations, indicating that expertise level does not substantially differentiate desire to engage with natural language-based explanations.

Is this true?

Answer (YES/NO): YES